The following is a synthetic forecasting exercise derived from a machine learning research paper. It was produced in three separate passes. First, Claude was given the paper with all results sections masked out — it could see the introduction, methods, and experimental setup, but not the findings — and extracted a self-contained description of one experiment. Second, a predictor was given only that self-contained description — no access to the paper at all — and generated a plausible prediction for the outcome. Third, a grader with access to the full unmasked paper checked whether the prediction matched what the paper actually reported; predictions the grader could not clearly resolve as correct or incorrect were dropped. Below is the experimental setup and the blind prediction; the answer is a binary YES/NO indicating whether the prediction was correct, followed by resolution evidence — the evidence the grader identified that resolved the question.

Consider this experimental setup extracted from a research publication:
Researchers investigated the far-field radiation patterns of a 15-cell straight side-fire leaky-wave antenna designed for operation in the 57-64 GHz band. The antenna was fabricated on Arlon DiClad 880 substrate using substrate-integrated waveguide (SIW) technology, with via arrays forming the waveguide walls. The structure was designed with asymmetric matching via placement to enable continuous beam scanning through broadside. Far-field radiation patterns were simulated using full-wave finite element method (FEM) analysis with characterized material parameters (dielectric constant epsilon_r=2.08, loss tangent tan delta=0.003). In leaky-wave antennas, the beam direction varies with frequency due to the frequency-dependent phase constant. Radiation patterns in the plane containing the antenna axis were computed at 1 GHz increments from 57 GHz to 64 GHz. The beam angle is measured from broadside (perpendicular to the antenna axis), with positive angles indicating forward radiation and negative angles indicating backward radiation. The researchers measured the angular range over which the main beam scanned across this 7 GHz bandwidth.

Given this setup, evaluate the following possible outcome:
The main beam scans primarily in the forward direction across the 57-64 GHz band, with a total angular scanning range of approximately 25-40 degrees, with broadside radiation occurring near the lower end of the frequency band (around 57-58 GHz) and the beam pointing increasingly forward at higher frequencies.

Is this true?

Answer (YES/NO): NO